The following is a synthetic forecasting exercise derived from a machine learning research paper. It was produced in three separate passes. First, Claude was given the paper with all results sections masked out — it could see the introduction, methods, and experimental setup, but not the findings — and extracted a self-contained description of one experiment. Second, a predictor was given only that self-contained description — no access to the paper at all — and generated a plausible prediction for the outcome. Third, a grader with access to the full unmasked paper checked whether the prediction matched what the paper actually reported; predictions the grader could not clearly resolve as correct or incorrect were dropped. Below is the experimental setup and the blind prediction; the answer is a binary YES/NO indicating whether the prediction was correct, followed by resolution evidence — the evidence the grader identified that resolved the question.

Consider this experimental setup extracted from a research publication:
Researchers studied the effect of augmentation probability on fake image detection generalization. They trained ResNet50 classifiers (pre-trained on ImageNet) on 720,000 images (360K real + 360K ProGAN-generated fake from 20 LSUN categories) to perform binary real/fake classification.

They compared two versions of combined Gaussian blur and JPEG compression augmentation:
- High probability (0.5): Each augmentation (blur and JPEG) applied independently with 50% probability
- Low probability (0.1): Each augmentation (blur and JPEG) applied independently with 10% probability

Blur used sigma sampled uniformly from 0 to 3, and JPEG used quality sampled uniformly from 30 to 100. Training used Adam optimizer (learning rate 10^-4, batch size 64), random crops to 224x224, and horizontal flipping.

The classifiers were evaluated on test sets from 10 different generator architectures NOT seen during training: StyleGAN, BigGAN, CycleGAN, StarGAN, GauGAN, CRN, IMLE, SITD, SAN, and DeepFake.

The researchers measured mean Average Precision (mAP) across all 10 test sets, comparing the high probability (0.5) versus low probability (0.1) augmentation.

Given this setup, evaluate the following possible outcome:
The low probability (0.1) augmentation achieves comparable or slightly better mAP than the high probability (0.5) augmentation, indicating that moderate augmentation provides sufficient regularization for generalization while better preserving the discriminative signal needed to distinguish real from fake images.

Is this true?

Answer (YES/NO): YES